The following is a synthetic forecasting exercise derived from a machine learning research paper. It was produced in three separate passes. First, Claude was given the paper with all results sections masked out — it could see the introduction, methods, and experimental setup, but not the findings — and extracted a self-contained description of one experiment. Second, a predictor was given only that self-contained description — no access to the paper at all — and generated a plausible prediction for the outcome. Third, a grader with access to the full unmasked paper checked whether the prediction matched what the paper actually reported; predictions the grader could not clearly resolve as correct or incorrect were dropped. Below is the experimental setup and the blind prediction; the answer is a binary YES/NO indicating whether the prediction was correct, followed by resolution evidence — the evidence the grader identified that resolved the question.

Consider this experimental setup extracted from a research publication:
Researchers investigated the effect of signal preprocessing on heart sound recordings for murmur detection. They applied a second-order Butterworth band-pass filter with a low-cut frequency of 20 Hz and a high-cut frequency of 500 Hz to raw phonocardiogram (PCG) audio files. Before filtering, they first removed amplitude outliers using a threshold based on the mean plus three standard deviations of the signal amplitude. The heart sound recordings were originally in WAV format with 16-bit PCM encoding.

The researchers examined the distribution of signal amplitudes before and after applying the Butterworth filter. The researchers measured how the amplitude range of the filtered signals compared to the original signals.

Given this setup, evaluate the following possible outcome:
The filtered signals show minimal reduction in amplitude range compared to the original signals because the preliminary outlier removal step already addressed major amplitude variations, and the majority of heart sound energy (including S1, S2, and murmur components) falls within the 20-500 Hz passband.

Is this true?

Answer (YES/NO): NO